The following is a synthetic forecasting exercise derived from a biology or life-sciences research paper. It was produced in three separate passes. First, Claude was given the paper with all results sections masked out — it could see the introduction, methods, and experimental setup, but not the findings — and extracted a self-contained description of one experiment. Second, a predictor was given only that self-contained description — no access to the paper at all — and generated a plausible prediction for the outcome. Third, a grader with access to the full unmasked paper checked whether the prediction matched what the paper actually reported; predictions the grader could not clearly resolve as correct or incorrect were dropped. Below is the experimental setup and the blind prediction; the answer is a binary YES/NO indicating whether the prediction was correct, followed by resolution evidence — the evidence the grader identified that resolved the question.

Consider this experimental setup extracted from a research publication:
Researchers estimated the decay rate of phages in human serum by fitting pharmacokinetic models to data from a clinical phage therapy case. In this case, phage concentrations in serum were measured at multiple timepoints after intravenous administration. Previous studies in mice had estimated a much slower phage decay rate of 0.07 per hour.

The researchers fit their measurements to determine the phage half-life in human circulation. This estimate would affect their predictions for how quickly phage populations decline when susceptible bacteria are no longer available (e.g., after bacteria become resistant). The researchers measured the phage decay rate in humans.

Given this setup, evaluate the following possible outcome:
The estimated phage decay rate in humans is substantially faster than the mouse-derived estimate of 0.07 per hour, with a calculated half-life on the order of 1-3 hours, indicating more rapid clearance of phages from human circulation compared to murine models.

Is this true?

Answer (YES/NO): NO